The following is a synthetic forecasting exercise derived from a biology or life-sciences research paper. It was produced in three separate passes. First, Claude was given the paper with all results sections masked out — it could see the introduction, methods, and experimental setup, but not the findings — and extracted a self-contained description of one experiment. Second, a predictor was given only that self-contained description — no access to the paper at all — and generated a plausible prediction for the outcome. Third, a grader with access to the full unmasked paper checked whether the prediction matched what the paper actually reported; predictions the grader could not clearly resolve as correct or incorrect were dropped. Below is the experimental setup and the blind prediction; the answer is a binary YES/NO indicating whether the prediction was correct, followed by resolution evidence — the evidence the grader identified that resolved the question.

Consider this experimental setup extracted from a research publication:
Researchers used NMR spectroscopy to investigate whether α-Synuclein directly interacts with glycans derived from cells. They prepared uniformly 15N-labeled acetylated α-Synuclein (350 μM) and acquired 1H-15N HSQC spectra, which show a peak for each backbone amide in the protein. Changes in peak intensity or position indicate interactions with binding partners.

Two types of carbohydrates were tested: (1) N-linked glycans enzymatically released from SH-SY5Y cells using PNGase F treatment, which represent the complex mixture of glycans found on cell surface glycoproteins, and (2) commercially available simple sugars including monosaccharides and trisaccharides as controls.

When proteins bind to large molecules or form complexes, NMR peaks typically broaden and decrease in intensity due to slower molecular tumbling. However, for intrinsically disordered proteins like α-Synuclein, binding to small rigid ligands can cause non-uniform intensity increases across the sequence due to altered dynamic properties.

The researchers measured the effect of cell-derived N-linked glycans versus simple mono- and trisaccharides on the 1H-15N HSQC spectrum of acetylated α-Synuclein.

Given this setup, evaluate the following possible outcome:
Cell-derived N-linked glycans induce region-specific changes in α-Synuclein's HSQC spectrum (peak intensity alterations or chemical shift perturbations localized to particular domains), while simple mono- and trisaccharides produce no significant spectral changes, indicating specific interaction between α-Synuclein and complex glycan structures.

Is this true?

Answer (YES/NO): YES